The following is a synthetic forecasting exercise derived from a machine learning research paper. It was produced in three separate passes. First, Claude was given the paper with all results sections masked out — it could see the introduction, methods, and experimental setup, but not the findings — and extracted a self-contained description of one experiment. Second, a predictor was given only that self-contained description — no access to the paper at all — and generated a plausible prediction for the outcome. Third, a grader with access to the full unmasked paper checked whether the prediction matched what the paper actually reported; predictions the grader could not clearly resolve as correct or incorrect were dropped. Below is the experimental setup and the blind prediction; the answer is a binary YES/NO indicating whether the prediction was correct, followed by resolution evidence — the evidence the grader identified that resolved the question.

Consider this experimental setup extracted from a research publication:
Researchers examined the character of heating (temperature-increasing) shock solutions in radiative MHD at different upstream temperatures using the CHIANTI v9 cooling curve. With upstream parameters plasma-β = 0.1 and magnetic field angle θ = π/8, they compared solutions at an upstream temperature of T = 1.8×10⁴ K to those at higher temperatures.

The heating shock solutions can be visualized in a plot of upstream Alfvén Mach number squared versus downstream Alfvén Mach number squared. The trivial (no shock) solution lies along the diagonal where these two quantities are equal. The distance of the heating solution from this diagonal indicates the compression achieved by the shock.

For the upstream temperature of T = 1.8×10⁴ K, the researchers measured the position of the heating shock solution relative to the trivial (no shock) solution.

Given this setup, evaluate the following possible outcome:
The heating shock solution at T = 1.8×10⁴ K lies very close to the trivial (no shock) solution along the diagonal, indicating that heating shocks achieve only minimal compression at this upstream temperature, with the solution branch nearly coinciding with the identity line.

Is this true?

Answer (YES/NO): YES